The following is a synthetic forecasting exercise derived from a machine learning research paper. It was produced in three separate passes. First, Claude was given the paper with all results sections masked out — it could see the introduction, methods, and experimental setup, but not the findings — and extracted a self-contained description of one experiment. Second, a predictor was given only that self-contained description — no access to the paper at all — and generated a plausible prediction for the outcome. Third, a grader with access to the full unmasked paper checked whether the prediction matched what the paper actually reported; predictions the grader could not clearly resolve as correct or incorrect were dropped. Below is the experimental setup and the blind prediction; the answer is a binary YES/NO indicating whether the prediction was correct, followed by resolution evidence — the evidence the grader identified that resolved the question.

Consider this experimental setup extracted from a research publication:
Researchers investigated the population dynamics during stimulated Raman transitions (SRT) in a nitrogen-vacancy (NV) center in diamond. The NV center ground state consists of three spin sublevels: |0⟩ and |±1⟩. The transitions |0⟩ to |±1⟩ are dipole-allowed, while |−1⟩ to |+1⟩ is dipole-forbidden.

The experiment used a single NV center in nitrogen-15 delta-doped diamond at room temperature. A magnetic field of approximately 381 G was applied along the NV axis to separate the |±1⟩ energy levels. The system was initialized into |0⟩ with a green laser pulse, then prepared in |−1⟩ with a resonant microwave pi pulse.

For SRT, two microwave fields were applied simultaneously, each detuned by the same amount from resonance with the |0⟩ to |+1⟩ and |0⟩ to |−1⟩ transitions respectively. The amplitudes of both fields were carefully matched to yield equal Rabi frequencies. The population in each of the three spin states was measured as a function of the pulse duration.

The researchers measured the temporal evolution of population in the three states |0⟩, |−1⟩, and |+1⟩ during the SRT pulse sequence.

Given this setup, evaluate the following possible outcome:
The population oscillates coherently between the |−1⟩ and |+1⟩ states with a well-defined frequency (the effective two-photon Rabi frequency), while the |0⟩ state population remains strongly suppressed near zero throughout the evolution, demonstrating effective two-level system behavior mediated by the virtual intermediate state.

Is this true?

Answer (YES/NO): NO